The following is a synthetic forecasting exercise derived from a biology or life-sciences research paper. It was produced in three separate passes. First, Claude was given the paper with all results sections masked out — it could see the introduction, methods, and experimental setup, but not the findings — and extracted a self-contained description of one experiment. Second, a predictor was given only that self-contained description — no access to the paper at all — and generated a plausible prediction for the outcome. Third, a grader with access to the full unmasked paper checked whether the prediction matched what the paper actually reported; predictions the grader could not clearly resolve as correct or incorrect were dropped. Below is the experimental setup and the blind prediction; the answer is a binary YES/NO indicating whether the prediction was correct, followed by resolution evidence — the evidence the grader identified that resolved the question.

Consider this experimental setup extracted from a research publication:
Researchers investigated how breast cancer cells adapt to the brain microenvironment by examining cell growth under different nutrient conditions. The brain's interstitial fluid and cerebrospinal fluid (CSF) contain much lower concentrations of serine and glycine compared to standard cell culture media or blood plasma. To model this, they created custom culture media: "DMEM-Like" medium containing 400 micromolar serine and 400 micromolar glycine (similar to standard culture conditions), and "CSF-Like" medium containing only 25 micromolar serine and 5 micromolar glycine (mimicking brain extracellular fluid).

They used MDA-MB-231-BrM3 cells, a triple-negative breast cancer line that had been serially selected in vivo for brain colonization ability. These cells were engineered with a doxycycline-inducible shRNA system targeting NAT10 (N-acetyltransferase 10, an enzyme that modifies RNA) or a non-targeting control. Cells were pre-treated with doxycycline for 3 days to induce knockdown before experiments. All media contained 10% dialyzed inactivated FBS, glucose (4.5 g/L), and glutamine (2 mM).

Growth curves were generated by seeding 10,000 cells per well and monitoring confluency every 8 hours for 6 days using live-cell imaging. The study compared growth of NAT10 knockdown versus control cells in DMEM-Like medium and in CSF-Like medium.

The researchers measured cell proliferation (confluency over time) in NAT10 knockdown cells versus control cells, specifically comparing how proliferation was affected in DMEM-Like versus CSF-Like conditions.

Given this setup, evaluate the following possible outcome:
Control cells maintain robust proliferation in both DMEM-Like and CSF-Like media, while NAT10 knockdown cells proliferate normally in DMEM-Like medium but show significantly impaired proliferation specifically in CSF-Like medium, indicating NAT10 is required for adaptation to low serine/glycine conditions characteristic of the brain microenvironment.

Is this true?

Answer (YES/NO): NO